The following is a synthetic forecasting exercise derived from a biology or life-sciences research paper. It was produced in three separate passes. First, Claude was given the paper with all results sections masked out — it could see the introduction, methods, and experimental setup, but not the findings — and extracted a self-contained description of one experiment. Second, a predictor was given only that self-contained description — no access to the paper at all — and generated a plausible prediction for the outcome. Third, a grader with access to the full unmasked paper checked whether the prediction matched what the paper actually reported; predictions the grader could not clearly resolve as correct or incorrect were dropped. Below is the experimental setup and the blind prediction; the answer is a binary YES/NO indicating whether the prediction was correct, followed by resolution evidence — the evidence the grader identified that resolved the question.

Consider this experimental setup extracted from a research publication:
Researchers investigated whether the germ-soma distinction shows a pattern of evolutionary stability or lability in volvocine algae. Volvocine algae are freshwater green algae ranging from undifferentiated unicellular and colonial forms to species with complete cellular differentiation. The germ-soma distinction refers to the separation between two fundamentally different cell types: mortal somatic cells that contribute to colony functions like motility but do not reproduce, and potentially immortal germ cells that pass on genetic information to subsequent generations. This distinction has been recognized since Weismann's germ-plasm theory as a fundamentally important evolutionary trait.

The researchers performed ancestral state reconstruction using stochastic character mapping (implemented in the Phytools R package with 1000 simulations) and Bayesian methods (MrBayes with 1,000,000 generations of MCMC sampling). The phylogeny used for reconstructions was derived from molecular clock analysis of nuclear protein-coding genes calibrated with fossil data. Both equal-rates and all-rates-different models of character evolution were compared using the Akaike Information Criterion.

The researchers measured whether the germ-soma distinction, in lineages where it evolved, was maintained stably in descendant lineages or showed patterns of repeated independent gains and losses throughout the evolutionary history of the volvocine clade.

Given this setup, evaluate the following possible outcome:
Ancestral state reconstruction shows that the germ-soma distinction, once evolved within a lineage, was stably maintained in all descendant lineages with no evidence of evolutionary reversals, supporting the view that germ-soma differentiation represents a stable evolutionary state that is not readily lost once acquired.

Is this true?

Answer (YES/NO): NO